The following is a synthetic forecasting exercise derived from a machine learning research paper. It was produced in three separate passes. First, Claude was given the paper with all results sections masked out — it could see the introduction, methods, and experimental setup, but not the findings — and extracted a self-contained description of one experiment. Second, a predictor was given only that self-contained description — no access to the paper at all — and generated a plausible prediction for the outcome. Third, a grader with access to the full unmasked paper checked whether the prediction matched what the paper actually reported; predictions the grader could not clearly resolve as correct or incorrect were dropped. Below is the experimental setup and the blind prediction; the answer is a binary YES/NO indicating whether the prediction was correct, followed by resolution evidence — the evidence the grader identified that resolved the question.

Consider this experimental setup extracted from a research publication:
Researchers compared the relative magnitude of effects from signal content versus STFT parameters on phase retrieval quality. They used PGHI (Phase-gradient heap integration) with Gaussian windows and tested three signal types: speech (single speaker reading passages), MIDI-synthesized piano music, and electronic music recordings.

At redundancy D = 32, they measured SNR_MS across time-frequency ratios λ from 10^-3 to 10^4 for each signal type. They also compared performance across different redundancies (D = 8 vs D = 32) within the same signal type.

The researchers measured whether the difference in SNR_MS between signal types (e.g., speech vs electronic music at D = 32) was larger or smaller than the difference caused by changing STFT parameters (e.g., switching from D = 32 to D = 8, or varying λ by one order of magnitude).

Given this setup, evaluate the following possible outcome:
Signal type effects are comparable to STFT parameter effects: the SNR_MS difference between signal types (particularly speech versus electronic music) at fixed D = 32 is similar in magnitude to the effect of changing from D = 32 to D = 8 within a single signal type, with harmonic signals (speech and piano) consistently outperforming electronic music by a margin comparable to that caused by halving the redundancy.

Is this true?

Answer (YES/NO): NO